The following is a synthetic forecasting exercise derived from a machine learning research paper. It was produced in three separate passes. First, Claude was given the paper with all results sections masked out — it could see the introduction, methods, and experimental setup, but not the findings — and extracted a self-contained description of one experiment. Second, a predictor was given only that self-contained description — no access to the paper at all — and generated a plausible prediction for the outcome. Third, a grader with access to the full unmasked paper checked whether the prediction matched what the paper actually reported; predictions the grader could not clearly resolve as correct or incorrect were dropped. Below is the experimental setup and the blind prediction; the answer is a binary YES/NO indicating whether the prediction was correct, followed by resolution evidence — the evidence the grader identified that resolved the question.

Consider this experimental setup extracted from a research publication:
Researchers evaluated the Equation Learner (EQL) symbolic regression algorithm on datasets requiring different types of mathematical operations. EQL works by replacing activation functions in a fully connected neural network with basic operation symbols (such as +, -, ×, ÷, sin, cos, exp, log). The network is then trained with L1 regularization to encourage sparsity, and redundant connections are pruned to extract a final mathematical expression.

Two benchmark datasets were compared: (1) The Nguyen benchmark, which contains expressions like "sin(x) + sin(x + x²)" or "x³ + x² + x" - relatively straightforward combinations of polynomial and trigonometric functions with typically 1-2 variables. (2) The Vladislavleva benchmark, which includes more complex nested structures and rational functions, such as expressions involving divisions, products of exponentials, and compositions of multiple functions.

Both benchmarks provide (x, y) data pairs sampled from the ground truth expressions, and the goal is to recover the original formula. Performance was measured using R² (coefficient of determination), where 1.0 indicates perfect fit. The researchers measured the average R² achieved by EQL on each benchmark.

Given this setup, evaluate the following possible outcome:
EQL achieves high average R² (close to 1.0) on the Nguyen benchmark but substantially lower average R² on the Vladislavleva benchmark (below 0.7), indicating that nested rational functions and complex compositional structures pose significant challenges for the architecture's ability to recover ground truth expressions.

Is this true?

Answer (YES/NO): NO